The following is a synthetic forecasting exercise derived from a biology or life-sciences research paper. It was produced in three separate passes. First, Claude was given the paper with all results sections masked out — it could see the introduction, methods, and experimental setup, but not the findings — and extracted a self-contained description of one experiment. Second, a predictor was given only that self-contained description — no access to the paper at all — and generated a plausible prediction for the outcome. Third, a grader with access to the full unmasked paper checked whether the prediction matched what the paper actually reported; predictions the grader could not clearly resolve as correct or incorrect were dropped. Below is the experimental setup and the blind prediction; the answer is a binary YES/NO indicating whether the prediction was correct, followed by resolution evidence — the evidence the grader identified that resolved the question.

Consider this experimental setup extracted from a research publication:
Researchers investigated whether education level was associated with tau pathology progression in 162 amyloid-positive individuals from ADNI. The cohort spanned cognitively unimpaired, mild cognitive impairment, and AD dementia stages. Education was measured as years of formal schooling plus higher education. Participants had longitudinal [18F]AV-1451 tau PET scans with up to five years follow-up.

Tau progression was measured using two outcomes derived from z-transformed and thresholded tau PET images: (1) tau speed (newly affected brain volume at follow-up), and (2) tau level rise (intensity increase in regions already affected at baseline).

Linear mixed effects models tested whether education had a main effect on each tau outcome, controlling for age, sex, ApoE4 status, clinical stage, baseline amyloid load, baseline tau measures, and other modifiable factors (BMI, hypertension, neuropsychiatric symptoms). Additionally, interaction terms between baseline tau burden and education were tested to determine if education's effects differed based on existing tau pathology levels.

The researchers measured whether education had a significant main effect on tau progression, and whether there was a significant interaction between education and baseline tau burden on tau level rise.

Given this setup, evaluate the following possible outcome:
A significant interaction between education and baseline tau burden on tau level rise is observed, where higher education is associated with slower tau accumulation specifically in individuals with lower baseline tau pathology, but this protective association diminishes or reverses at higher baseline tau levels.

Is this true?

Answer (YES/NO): NO